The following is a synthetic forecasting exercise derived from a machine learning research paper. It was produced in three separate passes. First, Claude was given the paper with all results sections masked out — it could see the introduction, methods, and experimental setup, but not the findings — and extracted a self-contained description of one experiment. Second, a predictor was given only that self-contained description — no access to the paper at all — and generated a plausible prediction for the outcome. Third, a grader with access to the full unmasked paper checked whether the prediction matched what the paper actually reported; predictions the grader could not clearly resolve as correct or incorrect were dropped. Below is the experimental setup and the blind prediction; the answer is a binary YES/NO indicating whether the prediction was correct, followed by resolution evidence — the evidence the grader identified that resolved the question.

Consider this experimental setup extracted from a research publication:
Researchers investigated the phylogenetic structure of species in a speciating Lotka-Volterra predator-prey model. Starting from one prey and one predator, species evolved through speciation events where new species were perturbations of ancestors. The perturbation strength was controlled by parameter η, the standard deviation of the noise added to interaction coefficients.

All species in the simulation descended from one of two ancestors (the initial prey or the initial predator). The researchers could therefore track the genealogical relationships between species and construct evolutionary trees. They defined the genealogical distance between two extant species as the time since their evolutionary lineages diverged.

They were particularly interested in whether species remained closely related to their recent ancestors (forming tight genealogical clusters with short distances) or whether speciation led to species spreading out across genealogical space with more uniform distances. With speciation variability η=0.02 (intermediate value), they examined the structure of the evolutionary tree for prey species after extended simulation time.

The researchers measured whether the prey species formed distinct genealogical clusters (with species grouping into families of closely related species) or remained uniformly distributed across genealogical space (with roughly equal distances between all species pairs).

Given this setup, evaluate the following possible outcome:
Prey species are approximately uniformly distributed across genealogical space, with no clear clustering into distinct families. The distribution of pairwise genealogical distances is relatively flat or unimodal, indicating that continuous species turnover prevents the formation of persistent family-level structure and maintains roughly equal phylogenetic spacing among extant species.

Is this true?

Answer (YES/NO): NO